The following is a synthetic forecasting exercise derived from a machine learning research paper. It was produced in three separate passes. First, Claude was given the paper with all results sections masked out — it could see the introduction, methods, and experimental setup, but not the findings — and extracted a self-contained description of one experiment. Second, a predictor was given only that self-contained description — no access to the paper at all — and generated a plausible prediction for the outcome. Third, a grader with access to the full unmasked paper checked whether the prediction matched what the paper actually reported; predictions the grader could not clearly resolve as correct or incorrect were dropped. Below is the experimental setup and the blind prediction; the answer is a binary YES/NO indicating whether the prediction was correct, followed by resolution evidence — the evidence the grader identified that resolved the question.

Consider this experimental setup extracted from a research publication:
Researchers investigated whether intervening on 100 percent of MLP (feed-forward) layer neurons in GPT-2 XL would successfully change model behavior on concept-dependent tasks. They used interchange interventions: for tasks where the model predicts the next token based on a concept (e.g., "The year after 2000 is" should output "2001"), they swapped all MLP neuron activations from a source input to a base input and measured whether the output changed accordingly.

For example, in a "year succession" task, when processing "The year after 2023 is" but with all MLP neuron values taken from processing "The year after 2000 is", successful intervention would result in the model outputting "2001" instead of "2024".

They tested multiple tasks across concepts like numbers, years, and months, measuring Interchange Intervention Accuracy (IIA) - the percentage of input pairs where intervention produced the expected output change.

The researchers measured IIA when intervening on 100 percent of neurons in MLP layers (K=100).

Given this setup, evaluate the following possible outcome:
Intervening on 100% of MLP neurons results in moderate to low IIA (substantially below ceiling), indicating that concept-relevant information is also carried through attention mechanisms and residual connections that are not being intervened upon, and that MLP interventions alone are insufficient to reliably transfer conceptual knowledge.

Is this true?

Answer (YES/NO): NO